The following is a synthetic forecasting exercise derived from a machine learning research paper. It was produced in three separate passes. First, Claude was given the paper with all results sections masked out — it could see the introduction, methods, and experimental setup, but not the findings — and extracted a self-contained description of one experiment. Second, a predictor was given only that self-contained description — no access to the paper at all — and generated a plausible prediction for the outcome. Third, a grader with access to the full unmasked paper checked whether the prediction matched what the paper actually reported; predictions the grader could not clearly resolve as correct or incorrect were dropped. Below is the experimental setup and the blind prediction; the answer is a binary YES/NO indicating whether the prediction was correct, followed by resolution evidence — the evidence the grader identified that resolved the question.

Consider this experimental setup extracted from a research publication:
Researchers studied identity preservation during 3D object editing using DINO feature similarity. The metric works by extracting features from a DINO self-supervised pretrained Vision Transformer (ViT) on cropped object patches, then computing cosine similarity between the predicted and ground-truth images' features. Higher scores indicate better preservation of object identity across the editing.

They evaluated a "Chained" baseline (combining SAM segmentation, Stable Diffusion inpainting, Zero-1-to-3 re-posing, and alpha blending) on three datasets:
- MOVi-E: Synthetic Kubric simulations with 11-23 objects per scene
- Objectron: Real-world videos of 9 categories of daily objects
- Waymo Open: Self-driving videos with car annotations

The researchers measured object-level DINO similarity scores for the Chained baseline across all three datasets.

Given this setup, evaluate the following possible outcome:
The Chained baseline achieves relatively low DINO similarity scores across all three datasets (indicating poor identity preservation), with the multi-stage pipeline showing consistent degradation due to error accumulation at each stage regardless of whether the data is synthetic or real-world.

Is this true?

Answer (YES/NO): YES